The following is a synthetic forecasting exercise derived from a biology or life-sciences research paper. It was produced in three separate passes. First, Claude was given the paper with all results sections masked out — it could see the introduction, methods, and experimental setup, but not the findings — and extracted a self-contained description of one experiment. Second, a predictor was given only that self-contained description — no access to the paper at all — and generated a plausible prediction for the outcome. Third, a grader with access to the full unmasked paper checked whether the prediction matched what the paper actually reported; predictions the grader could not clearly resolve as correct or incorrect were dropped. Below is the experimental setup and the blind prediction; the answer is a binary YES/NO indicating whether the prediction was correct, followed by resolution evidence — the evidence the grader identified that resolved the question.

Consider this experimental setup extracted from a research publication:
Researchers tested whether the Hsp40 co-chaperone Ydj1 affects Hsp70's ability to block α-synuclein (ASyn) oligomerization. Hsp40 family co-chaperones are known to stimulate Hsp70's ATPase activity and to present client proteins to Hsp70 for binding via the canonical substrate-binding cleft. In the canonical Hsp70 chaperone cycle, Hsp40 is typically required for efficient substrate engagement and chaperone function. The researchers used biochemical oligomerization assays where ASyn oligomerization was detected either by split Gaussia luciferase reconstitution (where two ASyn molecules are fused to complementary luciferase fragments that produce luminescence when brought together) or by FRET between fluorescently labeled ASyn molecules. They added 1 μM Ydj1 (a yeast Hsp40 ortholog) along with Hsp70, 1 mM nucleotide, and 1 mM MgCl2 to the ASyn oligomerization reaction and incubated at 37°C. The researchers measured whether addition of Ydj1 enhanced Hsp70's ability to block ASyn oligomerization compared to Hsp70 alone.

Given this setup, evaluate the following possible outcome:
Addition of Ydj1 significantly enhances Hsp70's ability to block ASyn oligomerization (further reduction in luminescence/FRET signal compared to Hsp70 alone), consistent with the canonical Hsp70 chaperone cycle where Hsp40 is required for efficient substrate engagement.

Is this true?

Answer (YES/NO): NO